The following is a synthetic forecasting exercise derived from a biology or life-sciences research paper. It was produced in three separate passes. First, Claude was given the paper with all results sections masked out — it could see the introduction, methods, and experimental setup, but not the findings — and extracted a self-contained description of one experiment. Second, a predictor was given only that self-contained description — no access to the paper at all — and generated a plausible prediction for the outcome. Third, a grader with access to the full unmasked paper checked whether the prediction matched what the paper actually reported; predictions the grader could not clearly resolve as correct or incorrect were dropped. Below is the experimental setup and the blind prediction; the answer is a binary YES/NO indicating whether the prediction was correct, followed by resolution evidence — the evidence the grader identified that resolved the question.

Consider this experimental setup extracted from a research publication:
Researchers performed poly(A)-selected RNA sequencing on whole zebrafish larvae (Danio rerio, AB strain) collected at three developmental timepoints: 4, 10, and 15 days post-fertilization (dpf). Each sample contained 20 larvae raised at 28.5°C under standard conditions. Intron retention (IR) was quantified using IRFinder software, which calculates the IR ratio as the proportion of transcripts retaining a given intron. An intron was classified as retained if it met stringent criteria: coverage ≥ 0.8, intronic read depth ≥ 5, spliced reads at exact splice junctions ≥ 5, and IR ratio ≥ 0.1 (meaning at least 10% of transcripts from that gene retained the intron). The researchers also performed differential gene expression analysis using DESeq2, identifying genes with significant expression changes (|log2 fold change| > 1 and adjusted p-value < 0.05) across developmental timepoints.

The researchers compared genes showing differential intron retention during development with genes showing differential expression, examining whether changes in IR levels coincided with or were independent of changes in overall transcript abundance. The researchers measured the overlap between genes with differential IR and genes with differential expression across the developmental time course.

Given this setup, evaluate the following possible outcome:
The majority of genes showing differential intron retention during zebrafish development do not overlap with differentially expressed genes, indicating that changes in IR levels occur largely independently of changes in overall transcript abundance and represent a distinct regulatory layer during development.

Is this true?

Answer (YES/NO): YES